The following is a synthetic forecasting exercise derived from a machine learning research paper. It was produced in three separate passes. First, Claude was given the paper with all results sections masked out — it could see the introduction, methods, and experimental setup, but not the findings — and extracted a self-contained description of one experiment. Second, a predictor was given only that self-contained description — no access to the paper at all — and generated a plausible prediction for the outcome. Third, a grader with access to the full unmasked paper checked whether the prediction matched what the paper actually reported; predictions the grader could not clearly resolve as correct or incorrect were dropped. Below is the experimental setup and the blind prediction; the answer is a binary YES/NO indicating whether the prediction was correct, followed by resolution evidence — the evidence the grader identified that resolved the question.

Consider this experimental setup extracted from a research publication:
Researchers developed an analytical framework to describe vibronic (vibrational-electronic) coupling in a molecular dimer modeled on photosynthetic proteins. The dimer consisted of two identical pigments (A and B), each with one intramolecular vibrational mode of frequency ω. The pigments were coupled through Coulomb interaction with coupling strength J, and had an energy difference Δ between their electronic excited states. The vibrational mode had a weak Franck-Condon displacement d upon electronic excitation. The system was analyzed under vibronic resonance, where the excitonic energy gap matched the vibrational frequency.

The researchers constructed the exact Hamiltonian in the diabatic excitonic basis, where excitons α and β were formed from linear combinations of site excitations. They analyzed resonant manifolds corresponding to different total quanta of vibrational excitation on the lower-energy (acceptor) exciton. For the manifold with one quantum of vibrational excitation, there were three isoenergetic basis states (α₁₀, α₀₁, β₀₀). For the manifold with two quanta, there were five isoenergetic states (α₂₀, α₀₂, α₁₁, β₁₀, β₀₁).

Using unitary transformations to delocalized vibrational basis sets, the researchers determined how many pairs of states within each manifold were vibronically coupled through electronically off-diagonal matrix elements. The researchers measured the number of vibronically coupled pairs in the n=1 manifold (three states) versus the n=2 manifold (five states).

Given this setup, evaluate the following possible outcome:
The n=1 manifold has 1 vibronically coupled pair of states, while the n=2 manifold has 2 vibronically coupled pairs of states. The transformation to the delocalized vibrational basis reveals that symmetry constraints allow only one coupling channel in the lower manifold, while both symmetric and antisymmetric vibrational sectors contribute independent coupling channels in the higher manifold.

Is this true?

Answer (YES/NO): YES